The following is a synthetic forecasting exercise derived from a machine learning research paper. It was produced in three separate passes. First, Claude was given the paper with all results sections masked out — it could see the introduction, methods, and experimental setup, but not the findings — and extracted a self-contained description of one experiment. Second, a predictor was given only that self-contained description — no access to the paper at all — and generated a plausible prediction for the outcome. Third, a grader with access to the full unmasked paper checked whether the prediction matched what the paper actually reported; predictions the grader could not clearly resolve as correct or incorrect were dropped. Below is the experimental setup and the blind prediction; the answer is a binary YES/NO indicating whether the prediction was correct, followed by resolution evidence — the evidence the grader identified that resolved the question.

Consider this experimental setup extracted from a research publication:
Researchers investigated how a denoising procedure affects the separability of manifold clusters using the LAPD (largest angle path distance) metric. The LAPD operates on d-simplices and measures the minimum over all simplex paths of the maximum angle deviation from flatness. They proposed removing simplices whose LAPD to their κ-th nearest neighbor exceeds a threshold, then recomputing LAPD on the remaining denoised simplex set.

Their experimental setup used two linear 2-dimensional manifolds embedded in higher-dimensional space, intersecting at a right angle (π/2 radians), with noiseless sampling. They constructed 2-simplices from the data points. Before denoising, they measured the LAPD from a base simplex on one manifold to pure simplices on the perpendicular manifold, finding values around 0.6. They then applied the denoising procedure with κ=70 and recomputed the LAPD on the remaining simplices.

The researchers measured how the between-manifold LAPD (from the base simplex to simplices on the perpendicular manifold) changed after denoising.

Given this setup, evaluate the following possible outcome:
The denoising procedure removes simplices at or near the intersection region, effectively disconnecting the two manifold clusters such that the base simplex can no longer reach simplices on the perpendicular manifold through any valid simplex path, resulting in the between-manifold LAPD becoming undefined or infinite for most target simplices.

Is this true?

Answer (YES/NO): NO